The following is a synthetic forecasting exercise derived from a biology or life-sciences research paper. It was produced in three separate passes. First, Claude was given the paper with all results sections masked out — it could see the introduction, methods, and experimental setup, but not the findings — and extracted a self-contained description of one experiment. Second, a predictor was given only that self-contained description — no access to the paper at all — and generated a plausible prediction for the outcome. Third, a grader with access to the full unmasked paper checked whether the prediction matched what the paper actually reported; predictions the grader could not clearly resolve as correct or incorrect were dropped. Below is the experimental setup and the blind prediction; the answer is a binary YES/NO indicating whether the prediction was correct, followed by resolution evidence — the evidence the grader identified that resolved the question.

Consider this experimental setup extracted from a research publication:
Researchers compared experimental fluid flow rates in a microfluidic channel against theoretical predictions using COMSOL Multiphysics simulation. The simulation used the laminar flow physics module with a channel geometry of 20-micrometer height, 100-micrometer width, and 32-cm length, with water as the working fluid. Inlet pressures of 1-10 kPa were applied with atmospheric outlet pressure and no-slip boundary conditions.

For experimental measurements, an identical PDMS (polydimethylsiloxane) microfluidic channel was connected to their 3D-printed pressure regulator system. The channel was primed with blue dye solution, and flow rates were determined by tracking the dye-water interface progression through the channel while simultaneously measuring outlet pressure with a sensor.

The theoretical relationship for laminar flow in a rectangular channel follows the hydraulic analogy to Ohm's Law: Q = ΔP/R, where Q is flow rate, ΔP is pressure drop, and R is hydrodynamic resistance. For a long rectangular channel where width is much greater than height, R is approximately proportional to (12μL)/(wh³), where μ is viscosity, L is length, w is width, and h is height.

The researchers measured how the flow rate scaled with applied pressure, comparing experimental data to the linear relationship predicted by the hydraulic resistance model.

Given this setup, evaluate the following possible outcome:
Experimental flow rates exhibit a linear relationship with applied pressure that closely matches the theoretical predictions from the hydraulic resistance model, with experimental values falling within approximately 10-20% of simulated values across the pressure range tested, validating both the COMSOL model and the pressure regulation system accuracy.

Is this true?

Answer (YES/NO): YES